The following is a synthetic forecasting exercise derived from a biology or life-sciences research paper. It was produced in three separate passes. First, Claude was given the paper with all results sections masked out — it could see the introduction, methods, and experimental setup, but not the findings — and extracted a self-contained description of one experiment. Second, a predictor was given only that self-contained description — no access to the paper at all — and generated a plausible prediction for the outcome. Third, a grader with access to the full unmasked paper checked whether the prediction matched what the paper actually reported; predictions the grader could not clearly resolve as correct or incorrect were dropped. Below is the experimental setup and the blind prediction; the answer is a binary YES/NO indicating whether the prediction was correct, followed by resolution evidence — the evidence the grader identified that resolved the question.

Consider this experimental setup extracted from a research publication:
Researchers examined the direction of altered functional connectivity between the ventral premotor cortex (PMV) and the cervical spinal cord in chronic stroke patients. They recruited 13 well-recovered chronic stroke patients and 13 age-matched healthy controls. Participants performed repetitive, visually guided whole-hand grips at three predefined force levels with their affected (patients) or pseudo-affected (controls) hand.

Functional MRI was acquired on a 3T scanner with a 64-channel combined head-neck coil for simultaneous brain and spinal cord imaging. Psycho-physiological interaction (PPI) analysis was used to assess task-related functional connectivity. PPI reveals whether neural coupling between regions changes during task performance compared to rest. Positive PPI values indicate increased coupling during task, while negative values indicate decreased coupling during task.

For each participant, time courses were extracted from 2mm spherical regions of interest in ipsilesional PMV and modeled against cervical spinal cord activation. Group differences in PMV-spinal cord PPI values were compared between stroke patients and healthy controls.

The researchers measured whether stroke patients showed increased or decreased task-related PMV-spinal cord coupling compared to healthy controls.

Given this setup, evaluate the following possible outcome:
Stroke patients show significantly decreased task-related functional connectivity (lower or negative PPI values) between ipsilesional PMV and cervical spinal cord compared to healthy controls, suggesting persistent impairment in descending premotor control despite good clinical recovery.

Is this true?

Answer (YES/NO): NO